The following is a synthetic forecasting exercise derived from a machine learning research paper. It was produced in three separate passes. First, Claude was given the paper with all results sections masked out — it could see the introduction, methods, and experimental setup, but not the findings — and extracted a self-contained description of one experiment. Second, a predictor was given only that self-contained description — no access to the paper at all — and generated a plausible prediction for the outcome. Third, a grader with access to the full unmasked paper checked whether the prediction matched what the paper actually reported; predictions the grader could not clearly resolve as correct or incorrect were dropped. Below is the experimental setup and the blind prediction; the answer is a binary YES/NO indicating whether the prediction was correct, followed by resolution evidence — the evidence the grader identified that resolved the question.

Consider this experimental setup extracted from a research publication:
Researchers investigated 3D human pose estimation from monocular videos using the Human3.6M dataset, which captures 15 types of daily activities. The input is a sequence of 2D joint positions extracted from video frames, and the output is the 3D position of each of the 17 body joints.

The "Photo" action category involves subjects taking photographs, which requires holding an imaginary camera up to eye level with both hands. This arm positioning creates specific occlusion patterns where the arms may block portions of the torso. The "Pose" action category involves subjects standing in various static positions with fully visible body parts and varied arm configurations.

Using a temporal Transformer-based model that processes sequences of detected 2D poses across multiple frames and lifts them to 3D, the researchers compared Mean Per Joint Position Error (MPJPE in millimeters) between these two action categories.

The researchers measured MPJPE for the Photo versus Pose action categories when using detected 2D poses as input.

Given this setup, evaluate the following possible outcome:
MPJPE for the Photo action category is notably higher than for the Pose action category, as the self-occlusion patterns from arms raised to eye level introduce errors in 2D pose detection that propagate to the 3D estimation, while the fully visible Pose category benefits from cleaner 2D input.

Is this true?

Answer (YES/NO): YES